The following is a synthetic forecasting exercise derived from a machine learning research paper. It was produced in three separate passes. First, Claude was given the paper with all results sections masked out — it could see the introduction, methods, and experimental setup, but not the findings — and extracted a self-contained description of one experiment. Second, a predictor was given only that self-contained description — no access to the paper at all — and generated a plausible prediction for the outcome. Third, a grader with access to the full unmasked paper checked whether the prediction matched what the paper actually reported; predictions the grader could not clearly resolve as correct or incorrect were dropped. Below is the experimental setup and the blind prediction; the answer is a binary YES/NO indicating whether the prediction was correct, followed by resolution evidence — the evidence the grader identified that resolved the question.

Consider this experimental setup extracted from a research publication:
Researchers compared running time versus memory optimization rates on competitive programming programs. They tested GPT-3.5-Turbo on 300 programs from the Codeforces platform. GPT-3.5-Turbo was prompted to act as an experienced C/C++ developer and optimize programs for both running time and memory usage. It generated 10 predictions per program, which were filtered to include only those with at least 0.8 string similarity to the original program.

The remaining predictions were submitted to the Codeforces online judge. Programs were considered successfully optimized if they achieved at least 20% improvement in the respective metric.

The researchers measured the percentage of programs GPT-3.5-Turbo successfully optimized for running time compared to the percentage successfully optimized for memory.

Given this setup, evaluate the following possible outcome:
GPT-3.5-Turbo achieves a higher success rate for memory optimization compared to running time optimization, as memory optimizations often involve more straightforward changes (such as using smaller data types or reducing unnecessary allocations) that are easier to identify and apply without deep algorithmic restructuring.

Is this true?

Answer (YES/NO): NO